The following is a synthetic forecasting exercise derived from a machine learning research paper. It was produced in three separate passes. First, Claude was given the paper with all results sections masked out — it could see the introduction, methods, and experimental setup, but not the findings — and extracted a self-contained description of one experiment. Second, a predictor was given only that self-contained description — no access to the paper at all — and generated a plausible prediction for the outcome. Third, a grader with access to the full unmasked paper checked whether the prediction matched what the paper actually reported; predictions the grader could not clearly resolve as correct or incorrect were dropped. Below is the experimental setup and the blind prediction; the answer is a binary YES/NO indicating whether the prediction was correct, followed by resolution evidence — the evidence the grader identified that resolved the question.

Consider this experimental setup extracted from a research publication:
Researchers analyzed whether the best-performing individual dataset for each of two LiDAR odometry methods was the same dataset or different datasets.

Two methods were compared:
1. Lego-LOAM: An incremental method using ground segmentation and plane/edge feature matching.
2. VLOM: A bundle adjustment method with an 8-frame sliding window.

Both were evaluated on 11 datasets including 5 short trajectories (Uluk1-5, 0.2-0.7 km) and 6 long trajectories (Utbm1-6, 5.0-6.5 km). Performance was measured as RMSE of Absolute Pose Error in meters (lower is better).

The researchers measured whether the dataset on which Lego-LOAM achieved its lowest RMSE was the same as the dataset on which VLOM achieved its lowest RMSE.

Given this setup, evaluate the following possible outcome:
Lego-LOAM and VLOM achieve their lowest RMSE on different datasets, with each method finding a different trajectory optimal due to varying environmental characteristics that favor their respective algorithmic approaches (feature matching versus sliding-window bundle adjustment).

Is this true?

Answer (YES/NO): NO